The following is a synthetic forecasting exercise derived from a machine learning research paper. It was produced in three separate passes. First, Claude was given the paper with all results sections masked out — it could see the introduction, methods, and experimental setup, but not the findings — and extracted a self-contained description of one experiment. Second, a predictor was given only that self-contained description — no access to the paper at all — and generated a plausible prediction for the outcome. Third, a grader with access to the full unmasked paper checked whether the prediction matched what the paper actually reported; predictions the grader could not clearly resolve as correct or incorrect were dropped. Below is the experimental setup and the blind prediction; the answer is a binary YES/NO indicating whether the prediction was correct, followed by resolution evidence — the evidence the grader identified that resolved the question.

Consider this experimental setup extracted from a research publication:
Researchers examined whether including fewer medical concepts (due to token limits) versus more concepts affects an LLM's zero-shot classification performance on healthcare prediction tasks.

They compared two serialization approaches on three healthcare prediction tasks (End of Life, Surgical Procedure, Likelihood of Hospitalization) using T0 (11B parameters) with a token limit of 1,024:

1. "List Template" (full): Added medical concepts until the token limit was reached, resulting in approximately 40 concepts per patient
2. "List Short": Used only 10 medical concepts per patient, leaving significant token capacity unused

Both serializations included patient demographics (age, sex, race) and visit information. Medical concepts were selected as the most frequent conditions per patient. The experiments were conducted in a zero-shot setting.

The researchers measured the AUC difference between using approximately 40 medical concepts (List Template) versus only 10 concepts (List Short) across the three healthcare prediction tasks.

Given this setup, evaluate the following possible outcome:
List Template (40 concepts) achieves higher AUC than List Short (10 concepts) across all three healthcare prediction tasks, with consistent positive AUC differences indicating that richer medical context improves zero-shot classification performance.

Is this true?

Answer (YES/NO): YES